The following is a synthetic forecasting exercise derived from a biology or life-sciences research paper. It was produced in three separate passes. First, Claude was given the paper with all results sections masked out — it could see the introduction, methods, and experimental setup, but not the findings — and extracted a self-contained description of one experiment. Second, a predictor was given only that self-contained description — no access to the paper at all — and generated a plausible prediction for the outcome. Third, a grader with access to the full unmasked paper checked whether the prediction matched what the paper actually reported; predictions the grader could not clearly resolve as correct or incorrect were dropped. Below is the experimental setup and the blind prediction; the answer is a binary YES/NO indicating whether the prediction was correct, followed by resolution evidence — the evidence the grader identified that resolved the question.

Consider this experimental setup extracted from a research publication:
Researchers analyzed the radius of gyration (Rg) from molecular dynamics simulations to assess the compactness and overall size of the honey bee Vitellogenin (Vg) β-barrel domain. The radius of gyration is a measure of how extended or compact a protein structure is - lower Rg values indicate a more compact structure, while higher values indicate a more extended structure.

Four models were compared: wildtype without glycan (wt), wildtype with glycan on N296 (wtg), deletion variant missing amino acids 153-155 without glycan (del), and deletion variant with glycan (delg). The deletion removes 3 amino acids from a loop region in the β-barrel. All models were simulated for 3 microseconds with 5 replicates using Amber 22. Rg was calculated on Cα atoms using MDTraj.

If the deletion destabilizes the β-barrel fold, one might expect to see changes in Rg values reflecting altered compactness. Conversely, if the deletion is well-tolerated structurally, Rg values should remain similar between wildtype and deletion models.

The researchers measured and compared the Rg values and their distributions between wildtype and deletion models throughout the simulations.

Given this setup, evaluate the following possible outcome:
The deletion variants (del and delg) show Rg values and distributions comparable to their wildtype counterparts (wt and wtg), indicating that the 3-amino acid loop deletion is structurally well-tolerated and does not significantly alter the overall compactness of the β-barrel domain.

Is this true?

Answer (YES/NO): YES